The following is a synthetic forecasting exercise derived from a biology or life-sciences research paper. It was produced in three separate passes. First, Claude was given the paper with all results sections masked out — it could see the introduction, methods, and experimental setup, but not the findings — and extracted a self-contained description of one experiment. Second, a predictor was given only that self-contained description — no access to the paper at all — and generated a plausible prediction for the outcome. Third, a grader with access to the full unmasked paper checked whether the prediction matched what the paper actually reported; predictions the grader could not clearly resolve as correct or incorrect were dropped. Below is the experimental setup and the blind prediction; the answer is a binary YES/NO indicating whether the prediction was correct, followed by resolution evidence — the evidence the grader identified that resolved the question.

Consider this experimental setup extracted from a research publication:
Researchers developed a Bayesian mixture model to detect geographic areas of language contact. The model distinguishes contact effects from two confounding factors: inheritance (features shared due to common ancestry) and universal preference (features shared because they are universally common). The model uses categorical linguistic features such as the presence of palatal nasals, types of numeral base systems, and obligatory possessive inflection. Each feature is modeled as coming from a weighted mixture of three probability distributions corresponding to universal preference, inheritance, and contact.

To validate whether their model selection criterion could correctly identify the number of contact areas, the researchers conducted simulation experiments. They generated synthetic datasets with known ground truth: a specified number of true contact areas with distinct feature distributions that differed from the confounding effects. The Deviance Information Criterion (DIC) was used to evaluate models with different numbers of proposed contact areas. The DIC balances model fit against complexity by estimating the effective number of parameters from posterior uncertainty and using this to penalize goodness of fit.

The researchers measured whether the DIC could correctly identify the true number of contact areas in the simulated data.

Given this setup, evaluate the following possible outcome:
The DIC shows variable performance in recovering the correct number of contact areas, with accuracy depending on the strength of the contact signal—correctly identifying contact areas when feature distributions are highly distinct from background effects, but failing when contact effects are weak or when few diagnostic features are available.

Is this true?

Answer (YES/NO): NO